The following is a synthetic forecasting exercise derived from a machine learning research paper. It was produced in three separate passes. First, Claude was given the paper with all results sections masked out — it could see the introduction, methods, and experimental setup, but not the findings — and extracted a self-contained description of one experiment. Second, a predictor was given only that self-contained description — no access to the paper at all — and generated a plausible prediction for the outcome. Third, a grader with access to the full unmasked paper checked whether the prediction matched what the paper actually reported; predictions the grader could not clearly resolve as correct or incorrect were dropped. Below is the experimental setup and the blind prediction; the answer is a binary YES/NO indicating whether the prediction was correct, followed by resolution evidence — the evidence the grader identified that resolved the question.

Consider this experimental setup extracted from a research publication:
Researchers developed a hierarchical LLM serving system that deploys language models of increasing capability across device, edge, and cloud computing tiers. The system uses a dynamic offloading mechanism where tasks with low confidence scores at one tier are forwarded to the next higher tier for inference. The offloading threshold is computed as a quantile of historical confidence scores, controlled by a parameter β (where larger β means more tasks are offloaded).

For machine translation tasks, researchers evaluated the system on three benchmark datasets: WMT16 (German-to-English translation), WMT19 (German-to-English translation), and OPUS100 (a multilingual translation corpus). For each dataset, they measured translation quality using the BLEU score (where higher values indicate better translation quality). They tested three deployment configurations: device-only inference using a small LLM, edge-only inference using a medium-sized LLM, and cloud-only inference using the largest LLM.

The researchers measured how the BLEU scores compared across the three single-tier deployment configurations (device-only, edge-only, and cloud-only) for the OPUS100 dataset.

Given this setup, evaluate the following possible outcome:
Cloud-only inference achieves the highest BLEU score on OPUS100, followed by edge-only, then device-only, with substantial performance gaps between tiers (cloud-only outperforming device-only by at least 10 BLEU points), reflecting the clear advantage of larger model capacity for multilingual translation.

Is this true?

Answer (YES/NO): NO